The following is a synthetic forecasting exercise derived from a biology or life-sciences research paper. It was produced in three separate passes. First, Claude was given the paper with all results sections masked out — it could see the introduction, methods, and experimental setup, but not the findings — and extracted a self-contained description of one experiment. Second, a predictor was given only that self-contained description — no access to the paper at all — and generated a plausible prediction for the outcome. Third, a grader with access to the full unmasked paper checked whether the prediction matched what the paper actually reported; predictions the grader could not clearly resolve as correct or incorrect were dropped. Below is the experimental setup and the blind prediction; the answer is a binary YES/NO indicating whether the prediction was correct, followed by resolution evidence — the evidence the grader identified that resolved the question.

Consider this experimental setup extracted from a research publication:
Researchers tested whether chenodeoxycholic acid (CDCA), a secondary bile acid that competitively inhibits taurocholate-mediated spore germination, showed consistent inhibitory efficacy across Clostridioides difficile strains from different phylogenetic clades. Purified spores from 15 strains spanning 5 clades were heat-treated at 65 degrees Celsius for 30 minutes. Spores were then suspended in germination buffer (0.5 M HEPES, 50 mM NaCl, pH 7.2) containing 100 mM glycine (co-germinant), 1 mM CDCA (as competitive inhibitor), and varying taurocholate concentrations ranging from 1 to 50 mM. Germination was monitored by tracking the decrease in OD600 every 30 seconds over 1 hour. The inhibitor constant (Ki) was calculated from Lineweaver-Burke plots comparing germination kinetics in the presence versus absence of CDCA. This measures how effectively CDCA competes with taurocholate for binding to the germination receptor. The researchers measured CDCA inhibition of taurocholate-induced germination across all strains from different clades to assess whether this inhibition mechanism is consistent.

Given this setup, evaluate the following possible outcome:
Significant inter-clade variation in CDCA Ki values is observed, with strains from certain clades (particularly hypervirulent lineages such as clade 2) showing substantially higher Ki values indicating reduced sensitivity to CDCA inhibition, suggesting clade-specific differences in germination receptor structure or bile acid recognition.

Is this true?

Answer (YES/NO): NO